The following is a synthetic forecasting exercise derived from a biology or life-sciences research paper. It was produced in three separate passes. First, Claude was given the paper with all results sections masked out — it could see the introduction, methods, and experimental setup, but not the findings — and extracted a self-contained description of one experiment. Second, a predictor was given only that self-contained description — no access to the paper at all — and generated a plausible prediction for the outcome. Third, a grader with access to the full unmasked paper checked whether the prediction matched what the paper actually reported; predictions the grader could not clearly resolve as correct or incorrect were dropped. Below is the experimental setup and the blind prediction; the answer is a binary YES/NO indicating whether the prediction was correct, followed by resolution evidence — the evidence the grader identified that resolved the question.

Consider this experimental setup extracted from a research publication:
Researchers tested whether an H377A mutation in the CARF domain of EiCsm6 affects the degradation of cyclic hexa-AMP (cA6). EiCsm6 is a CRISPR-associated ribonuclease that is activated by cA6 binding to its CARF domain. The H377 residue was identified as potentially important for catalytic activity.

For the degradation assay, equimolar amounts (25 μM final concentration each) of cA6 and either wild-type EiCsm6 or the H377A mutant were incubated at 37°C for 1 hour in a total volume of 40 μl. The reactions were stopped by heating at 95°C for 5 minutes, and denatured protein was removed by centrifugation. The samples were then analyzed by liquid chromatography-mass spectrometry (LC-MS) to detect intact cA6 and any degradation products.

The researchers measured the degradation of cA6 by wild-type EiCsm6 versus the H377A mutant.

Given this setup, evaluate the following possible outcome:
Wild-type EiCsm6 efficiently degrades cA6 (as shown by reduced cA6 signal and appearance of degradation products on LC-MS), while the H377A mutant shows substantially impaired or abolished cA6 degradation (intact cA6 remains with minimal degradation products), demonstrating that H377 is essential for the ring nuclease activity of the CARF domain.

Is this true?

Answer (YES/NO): NO